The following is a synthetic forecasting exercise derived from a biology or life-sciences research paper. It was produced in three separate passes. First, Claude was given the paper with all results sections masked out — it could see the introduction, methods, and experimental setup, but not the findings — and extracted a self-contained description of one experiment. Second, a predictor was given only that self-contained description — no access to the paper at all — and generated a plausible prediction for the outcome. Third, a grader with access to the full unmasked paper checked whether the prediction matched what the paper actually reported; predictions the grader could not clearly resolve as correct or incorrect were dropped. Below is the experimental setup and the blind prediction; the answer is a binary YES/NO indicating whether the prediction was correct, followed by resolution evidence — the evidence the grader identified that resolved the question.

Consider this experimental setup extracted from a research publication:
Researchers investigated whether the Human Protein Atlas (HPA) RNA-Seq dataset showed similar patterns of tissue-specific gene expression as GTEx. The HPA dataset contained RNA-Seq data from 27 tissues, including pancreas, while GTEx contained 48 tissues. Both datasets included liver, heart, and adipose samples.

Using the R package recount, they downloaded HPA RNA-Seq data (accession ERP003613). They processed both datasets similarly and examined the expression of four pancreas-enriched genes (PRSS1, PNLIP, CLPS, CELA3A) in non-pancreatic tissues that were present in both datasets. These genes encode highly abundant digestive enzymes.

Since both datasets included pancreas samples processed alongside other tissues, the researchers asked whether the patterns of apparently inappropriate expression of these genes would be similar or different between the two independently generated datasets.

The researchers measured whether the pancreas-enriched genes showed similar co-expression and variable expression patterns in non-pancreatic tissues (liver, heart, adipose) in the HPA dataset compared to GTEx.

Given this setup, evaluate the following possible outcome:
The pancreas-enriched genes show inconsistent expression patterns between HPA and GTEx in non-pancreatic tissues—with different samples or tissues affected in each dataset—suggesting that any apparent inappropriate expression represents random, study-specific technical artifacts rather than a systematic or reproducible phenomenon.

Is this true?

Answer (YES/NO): NO